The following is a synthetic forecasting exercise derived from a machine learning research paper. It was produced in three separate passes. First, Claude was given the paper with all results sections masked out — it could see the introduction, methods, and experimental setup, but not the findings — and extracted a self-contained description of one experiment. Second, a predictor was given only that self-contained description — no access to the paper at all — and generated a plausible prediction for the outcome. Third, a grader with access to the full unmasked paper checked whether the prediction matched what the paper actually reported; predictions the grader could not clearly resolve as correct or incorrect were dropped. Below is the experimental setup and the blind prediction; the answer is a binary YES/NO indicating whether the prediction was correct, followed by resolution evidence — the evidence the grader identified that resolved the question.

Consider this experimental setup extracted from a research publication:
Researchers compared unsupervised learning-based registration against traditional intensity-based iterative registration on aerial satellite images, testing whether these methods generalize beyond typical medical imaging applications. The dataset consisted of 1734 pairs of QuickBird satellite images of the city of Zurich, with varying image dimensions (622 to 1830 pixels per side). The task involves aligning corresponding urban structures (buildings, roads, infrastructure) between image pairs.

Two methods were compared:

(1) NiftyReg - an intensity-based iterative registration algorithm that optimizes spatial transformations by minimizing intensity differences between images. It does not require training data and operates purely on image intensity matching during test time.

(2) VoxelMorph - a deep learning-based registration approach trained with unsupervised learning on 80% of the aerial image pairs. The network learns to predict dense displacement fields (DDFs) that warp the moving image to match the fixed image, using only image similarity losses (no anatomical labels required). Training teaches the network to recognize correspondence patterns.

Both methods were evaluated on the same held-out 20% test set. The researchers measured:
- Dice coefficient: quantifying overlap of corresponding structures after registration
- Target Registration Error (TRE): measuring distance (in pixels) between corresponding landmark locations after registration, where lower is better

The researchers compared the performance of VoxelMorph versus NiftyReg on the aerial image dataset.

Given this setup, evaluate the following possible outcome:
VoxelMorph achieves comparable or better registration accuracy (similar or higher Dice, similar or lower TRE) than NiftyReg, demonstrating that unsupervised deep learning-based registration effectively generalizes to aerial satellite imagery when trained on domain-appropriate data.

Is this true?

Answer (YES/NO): YES